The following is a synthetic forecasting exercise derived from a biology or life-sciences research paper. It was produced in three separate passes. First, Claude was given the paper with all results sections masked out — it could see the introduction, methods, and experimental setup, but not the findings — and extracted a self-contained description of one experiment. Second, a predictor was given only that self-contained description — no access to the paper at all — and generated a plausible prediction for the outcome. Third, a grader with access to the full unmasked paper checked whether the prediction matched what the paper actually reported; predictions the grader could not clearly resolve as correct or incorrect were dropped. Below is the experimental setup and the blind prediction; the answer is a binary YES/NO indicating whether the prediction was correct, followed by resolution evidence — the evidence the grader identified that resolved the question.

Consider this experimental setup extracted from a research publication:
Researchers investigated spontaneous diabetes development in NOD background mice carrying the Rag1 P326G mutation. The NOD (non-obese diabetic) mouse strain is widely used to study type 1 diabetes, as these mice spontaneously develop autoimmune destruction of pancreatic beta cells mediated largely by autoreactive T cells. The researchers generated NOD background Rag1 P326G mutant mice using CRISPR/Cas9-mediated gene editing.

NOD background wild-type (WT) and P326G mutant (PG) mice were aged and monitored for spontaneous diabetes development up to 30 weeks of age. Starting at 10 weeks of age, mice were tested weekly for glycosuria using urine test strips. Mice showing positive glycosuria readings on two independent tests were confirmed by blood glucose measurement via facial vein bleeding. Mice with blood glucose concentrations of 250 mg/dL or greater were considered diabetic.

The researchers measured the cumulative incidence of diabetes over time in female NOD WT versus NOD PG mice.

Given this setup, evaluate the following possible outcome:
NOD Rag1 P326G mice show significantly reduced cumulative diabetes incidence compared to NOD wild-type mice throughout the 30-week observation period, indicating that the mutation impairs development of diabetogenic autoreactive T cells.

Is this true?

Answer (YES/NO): NO